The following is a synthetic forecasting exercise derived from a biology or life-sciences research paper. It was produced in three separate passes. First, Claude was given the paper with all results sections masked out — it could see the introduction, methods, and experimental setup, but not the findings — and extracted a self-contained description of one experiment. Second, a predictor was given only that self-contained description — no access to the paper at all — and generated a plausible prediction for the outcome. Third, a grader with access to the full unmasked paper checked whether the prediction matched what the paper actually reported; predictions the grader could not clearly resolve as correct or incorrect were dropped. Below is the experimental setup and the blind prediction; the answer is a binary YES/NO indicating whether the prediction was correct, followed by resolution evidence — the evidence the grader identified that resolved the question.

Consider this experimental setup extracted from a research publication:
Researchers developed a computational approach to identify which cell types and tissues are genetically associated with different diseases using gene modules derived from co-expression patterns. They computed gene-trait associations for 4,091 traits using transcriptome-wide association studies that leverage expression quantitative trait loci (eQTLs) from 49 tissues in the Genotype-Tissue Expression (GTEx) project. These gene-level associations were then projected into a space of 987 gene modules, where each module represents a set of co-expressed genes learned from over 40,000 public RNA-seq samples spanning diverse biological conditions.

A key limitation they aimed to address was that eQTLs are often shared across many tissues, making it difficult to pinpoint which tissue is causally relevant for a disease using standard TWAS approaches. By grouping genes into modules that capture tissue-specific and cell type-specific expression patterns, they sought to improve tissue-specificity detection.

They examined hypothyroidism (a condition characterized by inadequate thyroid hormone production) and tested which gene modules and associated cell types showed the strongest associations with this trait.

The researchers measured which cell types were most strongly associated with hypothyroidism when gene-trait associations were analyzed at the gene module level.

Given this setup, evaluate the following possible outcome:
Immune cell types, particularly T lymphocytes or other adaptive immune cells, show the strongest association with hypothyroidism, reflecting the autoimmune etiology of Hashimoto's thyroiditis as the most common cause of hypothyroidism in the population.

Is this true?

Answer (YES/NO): NO